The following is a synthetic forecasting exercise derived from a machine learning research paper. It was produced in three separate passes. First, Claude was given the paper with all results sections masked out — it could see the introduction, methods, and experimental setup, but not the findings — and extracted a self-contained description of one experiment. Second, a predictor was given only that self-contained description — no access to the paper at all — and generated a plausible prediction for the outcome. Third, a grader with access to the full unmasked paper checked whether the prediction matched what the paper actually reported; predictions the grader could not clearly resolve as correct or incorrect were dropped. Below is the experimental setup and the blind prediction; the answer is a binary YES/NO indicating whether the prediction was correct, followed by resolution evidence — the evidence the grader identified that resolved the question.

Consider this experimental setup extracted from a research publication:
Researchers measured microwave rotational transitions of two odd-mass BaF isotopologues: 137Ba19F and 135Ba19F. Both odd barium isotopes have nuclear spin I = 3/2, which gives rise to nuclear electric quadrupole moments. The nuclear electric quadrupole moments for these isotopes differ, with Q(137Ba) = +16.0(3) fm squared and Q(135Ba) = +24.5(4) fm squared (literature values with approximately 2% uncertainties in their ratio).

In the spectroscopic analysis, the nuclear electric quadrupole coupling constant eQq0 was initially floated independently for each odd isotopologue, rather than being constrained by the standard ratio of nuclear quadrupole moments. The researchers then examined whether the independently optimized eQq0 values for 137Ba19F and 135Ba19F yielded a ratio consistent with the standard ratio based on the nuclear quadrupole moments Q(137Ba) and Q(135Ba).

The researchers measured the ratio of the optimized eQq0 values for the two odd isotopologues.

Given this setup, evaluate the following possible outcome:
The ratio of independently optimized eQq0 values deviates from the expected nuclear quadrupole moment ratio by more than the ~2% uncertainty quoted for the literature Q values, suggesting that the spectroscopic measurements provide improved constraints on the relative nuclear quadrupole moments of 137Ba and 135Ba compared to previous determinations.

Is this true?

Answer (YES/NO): NO